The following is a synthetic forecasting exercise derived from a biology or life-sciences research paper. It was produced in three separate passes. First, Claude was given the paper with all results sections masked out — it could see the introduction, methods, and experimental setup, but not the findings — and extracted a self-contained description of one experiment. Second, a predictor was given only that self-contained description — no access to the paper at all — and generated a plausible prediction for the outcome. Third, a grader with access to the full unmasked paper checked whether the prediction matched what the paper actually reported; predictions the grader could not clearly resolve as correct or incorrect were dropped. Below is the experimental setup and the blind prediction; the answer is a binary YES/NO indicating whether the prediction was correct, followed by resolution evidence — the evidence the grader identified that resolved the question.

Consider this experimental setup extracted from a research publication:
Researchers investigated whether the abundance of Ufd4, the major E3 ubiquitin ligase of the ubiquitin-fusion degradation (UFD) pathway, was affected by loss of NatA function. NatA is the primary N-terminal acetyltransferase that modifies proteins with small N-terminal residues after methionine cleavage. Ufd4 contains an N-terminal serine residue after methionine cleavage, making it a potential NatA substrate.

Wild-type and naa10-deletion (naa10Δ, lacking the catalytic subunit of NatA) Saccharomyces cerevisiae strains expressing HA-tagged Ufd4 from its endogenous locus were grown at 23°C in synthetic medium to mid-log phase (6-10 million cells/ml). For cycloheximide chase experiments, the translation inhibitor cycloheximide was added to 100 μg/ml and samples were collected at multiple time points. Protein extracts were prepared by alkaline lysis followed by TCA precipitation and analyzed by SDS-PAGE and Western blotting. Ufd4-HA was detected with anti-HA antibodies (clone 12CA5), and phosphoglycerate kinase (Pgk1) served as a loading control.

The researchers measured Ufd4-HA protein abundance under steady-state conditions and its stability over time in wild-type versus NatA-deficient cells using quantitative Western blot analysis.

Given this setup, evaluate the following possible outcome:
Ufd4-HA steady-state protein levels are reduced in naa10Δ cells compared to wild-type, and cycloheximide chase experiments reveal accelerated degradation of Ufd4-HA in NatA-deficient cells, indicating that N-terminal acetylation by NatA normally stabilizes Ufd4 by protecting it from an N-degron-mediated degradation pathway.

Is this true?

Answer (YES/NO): NO